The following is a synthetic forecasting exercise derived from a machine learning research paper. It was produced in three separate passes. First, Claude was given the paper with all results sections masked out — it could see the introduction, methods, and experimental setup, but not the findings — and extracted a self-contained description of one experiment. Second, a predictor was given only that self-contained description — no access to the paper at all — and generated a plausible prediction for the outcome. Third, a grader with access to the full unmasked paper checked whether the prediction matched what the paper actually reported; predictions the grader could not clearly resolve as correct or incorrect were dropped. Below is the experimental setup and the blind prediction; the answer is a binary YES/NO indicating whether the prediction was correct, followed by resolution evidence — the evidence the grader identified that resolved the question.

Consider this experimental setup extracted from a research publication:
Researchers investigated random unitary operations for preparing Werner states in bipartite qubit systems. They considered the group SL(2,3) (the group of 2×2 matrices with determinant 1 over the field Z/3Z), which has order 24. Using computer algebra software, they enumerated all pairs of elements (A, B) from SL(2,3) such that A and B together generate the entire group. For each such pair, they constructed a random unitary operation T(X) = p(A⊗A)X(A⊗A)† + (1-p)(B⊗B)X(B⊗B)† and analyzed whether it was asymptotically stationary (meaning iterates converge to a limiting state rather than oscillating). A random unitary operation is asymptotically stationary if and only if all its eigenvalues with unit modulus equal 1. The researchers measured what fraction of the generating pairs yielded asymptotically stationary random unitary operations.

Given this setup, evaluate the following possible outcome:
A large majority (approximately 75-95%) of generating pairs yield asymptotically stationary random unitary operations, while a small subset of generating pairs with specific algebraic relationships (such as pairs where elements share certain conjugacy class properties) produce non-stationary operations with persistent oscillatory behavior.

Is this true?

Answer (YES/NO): YES